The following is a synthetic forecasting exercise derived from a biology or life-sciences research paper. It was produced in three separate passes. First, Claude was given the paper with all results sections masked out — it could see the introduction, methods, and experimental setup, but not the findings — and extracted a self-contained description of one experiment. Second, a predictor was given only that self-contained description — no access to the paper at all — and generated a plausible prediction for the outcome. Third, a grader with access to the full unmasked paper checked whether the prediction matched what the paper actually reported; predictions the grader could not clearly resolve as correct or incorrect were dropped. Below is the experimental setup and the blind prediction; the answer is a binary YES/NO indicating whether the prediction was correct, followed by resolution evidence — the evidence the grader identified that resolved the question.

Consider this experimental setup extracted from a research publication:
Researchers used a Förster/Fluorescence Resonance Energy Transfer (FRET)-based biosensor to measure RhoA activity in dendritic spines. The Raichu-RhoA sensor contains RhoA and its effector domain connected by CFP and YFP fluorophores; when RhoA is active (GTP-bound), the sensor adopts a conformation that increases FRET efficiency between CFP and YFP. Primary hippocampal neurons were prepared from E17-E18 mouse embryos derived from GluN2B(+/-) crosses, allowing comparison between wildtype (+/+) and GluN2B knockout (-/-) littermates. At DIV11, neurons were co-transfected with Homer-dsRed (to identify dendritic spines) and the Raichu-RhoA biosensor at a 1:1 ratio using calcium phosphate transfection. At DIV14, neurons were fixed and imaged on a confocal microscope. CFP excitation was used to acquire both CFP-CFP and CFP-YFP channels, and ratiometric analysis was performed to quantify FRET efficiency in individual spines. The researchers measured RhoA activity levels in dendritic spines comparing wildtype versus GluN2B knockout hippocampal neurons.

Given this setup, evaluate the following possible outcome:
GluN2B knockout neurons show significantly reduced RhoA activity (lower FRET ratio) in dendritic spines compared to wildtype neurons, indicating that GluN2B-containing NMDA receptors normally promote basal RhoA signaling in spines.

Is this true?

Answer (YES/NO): NO